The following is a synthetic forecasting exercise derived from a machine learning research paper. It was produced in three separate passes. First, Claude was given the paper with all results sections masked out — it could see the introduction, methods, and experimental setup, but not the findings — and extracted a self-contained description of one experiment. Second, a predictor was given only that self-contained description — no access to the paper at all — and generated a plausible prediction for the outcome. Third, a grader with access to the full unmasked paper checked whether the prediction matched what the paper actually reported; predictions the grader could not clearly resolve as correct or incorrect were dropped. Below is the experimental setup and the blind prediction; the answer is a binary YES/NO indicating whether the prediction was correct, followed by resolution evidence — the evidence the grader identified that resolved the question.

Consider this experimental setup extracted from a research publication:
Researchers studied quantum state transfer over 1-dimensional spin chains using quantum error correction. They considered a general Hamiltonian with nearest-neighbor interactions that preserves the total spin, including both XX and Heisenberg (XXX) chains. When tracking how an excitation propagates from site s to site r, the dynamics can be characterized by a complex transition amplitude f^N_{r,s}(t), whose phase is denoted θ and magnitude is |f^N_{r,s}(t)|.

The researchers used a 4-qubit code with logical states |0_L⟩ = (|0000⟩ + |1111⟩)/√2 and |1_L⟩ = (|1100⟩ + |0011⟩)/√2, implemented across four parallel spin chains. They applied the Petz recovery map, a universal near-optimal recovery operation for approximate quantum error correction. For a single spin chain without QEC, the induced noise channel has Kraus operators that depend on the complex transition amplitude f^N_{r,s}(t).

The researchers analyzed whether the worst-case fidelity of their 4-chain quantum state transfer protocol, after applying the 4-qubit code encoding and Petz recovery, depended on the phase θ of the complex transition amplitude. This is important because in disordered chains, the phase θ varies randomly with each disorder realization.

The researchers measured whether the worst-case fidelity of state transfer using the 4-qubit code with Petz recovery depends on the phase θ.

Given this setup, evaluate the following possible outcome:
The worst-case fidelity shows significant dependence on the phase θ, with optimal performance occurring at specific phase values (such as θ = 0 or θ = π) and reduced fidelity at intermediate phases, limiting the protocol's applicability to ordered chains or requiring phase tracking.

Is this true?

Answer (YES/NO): NO